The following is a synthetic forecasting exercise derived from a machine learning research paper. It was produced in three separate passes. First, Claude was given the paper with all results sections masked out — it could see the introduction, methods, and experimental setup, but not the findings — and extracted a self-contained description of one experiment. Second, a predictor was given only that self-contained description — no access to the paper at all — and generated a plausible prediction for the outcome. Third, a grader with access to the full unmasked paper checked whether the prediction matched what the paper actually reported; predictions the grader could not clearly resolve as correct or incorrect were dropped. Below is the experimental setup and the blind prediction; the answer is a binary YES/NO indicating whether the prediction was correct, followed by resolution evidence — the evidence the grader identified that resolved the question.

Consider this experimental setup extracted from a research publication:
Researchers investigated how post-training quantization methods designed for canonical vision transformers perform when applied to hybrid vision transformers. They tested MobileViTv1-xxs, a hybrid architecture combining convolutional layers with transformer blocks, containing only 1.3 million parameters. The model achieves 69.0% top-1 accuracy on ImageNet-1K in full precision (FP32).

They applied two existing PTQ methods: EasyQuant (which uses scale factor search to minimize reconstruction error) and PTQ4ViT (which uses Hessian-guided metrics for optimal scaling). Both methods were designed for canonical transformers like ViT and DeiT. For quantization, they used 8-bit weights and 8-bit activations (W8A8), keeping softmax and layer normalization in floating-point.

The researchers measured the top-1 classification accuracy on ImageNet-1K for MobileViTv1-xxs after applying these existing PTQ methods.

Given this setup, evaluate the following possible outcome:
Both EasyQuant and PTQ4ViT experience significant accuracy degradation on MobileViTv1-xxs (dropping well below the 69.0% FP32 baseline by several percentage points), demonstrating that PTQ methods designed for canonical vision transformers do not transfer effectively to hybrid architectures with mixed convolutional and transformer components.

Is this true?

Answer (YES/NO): YES